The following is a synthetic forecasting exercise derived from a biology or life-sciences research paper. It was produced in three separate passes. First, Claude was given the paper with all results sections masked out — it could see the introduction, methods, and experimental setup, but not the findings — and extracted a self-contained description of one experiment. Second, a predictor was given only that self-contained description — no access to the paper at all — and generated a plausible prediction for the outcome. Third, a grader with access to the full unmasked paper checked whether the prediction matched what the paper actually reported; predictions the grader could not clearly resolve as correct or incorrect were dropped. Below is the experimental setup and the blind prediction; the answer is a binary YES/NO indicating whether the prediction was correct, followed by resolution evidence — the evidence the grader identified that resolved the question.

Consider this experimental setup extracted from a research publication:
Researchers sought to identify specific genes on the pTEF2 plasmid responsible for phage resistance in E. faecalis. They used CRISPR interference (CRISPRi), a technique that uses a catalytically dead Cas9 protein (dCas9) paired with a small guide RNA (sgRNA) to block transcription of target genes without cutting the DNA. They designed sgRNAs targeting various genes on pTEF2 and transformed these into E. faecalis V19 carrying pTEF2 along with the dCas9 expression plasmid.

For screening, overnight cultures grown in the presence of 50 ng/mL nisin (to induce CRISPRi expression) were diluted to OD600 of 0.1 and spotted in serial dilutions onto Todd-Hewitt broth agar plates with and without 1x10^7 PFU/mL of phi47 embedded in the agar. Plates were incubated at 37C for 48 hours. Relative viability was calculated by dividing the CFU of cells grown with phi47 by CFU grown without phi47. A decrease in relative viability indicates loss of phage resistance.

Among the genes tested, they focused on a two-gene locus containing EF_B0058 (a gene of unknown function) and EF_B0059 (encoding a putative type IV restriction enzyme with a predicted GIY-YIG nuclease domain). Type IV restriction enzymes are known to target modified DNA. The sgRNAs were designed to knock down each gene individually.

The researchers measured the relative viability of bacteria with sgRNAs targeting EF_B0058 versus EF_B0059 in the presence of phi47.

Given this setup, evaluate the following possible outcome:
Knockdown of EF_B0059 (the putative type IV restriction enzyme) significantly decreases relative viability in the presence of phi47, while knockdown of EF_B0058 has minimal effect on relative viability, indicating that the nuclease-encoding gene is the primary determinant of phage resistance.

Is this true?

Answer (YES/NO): NO